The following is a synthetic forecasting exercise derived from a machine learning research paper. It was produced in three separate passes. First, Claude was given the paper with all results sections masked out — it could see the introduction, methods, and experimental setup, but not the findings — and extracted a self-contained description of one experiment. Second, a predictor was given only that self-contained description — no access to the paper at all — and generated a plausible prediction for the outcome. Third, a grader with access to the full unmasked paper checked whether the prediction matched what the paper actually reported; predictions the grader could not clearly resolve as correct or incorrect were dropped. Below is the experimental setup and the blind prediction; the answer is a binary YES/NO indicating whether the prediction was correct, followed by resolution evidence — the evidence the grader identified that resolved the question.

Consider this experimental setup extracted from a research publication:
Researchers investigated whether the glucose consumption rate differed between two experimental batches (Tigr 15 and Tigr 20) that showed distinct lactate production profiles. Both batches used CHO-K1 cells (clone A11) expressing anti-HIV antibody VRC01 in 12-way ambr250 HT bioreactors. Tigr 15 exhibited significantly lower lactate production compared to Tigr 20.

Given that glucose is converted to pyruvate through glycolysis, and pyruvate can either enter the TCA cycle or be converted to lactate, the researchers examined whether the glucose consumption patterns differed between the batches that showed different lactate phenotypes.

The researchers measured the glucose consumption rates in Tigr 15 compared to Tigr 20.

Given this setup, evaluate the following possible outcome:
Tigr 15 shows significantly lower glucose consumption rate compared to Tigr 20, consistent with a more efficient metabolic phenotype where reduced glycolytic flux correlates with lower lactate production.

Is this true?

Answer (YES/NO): NO